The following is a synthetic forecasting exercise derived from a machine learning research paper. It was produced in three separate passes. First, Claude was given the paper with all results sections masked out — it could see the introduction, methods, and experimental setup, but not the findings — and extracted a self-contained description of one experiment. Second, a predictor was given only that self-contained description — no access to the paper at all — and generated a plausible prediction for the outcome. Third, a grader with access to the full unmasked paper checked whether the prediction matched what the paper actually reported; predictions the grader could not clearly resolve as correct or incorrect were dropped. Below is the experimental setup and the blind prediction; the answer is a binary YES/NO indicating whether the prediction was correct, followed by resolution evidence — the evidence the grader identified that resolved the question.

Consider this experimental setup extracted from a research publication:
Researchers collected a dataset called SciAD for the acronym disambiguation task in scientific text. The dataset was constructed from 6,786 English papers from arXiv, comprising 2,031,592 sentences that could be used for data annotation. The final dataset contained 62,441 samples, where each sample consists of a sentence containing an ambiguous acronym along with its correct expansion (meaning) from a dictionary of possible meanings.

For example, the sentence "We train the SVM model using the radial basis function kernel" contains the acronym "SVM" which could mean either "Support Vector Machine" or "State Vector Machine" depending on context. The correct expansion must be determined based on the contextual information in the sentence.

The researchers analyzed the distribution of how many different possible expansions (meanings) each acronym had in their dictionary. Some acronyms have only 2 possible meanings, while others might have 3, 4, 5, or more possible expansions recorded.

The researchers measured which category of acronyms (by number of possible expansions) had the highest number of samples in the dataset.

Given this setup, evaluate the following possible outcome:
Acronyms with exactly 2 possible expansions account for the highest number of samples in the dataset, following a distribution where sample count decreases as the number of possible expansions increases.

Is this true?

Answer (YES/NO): NO